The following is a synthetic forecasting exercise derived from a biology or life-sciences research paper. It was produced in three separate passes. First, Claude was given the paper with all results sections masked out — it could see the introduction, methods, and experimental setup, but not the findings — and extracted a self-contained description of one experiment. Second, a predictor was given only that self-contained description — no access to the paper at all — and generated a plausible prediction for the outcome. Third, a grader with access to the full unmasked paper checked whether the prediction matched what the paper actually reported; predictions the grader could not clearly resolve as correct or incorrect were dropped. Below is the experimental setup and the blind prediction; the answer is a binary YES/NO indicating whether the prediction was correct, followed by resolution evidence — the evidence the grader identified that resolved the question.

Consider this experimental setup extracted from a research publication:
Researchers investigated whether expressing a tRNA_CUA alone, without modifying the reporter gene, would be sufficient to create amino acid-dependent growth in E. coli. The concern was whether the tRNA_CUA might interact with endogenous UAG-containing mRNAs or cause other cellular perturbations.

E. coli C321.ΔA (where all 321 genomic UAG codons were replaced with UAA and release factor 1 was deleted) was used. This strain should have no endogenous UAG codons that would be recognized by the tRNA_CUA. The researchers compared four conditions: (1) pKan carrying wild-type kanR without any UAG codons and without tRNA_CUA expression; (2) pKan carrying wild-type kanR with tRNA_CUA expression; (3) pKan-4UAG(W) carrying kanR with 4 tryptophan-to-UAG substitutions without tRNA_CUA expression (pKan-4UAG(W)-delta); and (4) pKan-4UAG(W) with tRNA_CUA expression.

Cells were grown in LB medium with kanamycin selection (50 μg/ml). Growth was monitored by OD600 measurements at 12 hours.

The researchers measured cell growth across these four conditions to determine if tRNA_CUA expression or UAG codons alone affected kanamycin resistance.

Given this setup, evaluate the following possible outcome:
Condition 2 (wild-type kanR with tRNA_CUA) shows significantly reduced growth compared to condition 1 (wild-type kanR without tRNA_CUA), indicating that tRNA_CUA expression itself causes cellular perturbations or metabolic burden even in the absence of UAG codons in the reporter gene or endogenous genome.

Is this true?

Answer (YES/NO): NO